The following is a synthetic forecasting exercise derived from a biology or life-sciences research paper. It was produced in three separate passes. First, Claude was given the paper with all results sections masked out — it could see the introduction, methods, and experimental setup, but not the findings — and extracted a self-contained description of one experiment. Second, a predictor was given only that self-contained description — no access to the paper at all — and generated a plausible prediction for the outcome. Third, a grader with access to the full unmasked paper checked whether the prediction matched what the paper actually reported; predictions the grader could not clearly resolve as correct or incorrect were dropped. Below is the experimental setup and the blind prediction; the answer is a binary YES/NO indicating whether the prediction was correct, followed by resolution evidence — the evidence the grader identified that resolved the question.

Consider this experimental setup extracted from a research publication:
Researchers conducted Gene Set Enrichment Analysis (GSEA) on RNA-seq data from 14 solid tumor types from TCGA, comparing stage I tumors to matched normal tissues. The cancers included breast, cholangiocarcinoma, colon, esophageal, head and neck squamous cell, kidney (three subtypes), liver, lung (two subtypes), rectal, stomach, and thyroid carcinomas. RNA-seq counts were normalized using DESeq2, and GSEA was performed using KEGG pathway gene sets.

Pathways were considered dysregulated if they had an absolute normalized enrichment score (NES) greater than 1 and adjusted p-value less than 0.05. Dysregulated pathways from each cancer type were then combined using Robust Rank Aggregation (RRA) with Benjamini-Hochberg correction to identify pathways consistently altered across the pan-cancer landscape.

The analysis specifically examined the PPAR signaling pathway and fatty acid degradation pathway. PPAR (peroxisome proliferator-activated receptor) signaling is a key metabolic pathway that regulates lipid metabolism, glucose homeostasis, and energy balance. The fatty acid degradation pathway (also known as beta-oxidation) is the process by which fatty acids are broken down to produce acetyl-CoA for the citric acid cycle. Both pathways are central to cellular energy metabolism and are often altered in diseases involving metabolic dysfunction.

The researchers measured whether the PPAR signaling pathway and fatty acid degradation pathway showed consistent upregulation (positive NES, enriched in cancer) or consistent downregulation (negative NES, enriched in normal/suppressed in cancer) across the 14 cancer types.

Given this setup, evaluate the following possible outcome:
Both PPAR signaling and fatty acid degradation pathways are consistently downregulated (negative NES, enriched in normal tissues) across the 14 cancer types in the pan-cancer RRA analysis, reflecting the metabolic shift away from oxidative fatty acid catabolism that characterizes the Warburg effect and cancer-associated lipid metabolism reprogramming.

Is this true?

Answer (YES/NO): YES